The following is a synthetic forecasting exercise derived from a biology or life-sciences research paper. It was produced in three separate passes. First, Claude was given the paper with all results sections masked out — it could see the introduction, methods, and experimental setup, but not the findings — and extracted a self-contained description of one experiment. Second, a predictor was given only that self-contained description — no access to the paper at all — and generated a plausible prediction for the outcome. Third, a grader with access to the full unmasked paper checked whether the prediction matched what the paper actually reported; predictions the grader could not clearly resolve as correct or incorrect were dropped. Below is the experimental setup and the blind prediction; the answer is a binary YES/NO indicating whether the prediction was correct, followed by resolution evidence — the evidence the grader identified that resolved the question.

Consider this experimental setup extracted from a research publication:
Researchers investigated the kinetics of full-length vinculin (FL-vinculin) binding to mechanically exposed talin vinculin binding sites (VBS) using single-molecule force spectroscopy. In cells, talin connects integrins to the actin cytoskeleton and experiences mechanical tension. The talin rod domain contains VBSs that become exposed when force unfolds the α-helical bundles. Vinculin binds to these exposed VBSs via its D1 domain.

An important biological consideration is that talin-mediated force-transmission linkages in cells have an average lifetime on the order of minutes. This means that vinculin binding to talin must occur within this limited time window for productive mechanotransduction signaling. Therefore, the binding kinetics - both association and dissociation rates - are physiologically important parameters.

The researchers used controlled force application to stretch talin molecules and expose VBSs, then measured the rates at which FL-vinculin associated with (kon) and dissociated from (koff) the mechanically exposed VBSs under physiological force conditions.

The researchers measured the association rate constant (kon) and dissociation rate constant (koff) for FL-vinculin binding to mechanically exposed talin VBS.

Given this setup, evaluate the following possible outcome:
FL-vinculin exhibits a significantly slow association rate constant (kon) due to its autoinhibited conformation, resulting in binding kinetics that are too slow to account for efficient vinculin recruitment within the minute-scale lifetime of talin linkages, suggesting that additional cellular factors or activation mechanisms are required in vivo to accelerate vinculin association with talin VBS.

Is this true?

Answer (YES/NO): NO